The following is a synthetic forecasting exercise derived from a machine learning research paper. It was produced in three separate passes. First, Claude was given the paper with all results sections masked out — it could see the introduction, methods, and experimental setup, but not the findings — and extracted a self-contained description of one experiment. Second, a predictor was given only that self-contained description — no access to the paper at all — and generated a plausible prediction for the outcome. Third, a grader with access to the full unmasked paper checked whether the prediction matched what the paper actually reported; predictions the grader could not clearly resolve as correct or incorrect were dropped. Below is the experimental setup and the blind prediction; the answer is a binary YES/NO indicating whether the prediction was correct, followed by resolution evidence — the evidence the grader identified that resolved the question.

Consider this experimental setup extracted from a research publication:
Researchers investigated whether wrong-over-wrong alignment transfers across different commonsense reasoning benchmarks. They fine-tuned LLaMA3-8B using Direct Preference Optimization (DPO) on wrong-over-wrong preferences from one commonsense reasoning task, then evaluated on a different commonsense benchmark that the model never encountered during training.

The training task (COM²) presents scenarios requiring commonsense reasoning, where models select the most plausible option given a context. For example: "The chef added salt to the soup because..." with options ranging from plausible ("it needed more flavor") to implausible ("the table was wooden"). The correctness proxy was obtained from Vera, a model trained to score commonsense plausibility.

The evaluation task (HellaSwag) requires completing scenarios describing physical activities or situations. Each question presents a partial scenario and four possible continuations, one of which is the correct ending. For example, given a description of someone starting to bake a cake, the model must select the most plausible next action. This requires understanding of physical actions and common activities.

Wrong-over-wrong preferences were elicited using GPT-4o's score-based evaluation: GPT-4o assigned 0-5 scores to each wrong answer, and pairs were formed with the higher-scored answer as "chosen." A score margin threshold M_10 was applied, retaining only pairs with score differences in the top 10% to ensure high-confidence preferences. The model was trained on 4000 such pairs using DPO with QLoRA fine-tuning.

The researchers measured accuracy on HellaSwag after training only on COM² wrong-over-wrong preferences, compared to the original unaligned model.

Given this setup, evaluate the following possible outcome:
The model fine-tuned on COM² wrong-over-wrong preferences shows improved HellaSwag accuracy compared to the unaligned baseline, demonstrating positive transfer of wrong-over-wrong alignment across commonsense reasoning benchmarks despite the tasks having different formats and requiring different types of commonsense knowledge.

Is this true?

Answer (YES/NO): YES